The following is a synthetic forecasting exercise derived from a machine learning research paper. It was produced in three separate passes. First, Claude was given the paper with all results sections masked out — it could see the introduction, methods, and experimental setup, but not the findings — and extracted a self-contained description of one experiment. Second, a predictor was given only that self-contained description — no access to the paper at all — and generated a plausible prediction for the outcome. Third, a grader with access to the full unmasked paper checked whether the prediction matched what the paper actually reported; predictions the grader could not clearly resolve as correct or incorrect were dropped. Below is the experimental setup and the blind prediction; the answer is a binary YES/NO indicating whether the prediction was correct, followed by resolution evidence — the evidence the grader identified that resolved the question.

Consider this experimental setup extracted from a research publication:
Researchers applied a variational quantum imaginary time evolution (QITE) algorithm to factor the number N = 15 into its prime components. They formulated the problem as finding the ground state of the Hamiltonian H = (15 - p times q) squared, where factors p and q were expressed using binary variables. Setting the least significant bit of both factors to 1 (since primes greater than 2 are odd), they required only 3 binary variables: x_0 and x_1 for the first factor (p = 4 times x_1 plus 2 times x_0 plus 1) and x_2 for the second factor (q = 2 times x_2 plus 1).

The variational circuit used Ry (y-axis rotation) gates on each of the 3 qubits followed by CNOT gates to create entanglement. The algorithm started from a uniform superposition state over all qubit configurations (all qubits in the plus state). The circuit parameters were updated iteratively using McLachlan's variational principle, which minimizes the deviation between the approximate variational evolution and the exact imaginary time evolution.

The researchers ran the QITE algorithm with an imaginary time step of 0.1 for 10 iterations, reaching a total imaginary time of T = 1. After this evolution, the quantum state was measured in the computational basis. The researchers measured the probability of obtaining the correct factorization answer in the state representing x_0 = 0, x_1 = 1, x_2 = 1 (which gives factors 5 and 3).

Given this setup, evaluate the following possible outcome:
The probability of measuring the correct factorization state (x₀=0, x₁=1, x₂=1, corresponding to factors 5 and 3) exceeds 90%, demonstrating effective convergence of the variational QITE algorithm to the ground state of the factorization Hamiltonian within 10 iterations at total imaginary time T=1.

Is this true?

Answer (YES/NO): YES